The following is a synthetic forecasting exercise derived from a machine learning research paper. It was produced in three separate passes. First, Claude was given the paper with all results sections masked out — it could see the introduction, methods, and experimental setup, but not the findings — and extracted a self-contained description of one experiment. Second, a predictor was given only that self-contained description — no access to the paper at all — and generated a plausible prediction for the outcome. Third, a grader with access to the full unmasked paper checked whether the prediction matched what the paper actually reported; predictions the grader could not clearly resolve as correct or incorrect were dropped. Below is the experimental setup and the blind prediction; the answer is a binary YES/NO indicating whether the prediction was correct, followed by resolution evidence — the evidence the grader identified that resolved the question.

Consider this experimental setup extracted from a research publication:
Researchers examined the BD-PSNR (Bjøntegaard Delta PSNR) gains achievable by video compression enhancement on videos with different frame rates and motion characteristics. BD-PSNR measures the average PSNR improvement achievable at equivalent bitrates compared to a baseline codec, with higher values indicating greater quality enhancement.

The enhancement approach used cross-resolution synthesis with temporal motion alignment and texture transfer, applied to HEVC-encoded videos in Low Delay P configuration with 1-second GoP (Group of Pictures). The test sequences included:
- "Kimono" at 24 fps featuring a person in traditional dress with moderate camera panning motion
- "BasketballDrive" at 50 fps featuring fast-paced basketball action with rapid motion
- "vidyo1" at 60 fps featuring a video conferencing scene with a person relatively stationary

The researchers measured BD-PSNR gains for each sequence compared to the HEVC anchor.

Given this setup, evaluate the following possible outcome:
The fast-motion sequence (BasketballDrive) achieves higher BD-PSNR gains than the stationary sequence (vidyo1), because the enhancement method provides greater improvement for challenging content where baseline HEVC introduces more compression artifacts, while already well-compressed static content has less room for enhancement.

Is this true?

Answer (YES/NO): NO